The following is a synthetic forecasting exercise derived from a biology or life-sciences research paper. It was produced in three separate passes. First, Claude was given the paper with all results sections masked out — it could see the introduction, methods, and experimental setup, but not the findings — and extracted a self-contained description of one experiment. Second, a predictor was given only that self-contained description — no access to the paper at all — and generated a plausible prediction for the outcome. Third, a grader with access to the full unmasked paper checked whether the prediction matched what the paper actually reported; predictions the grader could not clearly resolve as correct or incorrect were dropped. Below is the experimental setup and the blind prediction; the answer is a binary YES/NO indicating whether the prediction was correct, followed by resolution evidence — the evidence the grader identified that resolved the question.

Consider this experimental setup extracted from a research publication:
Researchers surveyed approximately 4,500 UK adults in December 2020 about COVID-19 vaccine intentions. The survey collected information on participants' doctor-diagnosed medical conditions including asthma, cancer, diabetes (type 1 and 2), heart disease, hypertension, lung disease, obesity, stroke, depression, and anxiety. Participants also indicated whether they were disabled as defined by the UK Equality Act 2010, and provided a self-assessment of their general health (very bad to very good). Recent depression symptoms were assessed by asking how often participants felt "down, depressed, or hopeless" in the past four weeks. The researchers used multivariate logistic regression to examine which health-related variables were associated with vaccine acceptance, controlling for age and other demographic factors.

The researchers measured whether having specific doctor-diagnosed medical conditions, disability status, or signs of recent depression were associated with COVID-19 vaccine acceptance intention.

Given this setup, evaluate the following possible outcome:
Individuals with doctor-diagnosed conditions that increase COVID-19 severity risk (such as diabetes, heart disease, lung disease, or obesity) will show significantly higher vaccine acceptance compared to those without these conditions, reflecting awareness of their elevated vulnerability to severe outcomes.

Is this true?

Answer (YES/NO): NO